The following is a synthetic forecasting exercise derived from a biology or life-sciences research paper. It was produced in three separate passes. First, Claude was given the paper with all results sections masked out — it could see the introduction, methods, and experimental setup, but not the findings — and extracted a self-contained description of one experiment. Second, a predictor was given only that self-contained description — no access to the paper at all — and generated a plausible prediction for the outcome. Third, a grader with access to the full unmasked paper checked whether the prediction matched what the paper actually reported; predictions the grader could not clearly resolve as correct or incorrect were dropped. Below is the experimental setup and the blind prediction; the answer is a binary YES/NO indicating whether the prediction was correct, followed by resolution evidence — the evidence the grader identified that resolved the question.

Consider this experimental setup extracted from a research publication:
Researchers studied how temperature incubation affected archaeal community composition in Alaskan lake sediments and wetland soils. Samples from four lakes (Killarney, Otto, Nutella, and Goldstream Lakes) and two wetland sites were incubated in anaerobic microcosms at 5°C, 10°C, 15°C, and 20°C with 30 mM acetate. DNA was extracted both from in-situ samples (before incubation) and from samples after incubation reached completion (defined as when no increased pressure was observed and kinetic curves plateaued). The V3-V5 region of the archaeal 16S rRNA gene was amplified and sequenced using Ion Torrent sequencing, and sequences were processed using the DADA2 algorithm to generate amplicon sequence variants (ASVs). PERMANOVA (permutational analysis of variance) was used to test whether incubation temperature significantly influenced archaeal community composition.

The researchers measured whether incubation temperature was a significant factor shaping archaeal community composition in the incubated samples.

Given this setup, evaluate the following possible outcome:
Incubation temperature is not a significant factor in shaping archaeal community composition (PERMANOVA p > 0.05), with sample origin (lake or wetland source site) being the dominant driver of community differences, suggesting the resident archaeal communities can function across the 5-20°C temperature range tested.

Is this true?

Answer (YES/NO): YES